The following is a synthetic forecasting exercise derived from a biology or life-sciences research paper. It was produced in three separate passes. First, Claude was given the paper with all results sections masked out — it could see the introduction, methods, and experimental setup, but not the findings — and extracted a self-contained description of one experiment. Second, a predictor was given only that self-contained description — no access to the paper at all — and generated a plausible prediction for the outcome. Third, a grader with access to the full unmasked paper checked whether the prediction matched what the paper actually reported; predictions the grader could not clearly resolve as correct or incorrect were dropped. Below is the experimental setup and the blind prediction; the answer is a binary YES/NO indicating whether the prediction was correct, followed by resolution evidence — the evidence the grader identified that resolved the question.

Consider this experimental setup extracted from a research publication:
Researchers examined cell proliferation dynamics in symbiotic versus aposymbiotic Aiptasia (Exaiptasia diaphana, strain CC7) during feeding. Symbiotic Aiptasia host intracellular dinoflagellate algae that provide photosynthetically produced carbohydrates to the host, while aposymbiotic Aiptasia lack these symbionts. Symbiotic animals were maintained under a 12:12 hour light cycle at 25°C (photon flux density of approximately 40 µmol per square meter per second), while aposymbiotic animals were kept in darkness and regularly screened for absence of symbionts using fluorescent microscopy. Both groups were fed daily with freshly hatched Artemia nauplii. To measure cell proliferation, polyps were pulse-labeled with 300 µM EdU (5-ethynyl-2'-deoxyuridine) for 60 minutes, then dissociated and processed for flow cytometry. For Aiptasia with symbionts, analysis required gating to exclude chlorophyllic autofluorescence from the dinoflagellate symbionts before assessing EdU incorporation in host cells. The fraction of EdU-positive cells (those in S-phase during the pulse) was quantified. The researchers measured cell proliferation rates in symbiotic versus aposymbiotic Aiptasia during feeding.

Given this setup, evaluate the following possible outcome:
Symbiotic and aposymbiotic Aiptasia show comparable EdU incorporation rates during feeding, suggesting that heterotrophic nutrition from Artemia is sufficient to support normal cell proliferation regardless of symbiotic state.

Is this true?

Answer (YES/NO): NO